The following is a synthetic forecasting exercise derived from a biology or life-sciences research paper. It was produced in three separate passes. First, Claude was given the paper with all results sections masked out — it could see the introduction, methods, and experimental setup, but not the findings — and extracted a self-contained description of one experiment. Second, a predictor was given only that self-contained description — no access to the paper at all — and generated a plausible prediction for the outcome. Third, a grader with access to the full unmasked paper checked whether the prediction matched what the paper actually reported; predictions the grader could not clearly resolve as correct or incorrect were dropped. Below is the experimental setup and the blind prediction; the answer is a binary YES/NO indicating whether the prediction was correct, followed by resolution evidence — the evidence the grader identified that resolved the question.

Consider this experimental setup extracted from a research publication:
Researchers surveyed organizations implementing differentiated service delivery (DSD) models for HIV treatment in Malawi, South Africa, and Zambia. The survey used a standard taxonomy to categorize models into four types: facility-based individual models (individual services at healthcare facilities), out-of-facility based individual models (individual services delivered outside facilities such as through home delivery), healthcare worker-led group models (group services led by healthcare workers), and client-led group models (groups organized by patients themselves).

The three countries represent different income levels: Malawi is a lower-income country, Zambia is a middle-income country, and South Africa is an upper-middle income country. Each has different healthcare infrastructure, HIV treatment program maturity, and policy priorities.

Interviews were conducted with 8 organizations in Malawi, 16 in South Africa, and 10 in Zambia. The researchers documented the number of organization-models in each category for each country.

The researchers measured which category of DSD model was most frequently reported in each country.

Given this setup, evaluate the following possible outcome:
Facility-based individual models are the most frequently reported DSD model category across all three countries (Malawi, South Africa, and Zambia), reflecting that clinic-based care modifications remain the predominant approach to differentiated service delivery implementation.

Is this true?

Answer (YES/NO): NO